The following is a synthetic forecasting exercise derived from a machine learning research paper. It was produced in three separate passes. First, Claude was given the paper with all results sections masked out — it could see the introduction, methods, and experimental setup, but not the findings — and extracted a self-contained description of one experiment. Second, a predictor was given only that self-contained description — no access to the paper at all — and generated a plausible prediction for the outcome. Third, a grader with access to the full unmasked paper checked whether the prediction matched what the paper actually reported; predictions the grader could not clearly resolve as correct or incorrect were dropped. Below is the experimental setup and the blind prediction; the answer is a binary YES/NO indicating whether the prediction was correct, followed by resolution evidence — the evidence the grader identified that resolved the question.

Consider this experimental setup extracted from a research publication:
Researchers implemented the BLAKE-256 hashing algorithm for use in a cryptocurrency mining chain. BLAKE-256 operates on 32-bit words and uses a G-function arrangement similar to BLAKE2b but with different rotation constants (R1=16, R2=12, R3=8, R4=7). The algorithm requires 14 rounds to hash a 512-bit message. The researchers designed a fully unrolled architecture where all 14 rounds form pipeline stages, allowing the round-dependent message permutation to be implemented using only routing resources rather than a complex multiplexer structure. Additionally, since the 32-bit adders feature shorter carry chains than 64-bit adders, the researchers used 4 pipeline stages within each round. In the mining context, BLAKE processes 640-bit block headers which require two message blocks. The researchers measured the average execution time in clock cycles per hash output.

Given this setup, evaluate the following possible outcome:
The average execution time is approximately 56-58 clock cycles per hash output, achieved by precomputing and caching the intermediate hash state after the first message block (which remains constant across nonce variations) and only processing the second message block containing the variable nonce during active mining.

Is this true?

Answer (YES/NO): NO